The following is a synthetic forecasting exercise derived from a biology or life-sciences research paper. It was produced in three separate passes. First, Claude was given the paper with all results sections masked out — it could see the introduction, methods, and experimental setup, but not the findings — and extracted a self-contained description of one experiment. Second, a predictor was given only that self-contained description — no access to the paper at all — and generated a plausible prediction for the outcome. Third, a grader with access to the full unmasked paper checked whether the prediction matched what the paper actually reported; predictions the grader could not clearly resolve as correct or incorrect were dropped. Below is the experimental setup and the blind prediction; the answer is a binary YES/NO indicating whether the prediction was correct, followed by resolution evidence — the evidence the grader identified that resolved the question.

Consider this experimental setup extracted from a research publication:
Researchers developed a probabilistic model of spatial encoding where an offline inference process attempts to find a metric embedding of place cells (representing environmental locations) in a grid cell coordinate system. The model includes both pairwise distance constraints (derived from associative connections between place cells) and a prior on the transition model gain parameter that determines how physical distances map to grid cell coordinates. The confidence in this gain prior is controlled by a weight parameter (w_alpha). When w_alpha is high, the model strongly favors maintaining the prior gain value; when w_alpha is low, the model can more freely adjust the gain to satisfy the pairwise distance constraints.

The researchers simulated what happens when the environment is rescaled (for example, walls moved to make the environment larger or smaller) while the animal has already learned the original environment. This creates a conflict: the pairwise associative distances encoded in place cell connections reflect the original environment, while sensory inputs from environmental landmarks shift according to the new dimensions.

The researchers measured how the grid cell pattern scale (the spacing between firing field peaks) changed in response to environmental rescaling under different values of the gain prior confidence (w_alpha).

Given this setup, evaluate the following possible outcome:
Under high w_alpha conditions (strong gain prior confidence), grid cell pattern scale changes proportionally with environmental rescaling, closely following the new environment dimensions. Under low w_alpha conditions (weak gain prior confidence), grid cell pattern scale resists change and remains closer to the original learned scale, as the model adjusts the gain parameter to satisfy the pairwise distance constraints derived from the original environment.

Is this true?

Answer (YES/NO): NO